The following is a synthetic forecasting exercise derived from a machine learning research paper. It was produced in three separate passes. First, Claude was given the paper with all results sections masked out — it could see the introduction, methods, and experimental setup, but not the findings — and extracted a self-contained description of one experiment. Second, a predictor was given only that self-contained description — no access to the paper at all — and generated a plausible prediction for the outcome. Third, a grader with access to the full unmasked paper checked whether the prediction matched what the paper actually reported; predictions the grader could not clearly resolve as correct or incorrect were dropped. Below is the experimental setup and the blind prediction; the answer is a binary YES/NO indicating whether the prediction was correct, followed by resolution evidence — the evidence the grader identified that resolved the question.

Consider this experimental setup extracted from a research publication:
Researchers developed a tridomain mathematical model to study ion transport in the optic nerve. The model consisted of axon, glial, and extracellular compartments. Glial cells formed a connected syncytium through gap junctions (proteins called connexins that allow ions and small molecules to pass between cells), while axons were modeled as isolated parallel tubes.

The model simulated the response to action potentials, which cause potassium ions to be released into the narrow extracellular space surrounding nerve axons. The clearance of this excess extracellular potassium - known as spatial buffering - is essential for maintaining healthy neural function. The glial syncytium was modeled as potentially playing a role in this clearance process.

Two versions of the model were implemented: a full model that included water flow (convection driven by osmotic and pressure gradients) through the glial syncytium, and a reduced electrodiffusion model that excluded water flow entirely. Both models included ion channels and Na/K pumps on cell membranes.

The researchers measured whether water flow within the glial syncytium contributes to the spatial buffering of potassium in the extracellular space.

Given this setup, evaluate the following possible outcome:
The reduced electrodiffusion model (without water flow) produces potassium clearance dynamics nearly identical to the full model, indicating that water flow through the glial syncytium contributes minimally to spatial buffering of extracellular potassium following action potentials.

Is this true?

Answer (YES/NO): NO